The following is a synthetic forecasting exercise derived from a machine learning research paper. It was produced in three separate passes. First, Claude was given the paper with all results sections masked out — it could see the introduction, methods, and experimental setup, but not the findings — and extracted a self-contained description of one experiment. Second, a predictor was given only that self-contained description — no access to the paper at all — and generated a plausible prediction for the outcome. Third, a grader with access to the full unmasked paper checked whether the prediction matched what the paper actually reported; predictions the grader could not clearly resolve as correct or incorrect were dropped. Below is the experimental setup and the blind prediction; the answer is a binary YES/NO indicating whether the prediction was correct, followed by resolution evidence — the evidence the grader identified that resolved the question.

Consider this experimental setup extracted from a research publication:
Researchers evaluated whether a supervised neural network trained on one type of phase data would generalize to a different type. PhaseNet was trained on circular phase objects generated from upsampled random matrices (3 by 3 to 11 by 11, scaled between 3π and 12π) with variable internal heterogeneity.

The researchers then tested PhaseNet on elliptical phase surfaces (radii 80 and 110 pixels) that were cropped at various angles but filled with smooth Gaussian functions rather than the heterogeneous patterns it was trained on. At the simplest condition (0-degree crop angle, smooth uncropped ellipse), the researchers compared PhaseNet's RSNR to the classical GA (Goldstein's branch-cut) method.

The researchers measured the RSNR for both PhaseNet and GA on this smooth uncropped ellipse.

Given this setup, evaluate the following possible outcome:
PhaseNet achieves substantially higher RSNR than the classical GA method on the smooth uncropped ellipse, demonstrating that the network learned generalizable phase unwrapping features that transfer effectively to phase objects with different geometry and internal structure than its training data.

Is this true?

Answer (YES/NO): NO